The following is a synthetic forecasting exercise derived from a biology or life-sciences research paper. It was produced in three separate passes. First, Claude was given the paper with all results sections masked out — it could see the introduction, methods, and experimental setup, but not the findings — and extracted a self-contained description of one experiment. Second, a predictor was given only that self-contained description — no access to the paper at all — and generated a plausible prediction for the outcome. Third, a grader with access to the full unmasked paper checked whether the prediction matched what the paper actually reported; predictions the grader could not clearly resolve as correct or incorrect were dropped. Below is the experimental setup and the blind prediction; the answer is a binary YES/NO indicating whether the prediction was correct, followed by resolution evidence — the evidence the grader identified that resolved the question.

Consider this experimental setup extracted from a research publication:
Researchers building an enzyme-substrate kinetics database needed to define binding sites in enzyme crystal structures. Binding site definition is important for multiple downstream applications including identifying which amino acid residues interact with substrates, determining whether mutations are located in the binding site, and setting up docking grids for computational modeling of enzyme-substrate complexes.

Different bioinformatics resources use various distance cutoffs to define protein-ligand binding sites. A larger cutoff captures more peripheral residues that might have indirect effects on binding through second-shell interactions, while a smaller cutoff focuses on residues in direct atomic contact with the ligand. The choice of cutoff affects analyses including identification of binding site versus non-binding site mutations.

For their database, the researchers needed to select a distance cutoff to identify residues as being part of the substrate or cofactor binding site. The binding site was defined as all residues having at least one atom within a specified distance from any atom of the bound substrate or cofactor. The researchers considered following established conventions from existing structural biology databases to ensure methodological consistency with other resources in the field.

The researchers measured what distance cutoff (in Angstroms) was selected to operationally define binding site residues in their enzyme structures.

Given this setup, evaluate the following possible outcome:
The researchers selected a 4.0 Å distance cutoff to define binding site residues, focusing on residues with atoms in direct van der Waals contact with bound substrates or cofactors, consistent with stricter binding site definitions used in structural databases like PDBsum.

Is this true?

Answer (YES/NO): NO